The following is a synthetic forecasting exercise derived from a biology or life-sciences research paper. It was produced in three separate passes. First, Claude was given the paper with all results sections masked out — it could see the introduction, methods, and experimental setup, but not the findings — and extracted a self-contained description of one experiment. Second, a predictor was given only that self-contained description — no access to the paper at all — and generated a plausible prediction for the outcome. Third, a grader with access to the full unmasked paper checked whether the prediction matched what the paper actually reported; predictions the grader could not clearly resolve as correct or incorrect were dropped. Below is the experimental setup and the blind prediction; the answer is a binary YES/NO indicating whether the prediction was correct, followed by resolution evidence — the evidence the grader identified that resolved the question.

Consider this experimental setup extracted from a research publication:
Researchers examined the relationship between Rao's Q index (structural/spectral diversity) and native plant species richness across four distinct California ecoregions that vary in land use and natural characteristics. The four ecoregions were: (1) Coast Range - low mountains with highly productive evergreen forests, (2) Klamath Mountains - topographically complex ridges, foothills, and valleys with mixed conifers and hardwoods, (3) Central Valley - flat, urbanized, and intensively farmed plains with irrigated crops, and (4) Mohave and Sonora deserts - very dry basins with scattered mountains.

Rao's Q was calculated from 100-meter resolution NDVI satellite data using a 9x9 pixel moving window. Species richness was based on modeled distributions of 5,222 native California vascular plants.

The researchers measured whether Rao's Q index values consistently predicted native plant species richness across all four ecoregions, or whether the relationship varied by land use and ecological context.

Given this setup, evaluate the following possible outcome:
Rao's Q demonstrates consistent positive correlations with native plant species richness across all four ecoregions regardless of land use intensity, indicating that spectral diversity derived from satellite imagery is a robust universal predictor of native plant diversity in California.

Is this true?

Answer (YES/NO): NO